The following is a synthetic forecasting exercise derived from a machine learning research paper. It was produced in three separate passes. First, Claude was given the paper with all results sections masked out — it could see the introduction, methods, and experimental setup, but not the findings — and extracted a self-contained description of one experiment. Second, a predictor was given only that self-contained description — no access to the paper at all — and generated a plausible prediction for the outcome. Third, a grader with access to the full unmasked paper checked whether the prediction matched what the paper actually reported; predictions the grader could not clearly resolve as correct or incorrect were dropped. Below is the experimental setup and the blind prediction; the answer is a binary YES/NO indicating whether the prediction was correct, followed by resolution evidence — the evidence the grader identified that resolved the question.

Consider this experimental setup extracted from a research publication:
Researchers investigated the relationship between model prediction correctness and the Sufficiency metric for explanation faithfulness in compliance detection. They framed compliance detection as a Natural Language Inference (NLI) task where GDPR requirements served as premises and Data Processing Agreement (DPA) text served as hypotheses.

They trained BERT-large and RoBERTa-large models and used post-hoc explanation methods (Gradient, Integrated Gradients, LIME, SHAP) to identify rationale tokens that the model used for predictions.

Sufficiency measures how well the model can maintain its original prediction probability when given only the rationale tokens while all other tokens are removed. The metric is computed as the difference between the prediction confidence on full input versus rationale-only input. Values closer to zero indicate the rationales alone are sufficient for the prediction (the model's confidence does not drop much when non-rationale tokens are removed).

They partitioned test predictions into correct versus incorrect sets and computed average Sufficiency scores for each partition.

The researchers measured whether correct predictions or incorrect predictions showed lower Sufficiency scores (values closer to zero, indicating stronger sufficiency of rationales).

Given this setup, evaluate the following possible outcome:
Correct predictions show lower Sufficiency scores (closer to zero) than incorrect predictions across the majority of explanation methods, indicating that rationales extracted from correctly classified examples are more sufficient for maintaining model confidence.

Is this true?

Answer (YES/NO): NO